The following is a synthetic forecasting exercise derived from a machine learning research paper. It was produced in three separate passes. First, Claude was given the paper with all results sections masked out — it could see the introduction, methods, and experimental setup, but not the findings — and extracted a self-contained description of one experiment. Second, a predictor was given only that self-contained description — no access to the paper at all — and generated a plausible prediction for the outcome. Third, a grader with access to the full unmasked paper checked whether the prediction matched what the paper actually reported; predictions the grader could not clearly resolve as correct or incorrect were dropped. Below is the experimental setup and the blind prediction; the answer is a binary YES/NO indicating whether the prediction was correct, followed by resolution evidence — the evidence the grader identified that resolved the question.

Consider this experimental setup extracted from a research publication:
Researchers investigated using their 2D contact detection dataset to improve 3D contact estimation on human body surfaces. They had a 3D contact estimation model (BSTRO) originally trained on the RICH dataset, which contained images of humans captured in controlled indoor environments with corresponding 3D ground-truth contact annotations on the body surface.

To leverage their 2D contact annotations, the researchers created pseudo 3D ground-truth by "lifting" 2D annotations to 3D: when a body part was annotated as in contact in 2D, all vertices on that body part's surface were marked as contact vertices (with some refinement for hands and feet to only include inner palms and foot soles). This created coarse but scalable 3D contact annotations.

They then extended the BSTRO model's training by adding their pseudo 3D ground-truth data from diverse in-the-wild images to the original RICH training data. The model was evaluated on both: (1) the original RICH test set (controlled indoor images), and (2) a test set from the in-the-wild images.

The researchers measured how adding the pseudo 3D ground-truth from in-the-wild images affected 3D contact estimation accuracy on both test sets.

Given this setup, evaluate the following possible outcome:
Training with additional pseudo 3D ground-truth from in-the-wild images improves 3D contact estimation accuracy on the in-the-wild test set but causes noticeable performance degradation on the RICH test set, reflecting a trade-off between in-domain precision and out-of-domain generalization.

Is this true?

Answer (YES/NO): NO